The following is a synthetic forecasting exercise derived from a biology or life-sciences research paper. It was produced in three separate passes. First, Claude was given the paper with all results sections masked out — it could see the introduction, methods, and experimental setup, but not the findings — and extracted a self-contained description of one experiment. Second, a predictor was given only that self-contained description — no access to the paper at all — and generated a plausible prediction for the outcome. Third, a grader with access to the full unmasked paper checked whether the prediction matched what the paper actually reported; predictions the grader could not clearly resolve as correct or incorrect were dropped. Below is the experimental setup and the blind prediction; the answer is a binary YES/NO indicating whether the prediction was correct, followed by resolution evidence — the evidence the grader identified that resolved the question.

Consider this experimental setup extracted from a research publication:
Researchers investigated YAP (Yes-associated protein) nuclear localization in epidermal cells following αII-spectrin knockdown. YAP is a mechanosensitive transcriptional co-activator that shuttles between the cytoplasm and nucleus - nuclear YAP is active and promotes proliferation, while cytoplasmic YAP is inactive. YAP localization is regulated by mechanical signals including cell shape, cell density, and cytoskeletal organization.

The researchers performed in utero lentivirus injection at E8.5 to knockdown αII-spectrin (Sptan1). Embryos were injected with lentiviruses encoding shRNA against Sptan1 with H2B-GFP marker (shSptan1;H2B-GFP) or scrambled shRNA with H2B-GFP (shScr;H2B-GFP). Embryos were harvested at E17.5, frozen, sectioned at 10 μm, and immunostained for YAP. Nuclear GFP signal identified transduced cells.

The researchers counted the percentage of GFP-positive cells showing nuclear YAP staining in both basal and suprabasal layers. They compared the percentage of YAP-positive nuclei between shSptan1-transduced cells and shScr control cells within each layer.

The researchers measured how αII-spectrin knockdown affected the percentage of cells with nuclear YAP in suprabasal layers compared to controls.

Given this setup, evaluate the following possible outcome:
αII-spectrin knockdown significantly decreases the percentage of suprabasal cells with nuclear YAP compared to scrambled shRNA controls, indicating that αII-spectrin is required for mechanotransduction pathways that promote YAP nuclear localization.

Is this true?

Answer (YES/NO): NO